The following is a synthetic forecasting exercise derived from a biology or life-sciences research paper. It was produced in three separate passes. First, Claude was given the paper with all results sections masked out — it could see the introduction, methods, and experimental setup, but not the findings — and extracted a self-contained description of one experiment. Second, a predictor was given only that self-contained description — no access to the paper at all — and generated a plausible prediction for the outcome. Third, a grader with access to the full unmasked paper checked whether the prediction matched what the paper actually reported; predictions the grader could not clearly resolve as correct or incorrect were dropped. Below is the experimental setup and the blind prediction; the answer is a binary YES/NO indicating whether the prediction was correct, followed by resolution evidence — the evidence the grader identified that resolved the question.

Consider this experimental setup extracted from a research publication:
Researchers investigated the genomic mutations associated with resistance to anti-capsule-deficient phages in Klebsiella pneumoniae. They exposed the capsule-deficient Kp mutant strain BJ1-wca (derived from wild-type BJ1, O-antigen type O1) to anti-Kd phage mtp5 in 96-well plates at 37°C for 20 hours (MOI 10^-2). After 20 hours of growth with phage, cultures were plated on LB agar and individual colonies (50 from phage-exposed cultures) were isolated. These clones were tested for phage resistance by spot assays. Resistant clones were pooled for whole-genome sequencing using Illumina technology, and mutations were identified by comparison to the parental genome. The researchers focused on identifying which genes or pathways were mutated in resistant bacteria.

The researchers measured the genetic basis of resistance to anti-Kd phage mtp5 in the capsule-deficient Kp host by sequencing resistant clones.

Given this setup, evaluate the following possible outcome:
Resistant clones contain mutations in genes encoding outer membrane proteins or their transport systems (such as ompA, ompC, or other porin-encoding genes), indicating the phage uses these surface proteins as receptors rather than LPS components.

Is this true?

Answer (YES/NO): NO